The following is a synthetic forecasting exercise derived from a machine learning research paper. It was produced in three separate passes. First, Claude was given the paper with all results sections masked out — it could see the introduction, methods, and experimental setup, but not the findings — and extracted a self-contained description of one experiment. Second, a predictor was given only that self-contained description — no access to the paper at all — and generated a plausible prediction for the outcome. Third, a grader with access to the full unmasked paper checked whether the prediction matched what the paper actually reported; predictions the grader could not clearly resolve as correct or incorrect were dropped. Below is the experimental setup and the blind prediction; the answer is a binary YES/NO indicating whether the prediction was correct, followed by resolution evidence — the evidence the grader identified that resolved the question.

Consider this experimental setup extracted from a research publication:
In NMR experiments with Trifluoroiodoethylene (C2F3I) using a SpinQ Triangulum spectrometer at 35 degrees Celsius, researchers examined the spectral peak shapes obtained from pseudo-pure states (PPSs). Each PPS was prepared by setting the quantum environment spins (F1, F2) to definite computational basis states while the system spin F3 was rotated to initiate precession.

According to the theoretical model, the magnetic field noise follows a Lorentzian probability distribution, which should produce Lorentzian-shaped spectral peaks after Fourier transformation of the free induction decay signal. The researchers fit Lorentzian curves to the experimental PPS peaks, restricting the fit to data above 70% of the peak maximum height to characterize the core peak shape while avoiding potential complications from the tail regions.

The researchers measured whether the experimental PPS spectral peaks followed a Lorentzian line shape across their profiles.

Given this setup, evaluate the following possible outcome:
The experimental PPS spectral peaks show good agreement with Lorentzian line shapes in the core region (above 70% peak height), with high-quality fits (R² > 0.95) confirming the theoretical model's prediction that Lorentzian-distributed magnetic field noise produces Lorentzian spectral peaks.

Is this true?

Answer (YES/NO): NO